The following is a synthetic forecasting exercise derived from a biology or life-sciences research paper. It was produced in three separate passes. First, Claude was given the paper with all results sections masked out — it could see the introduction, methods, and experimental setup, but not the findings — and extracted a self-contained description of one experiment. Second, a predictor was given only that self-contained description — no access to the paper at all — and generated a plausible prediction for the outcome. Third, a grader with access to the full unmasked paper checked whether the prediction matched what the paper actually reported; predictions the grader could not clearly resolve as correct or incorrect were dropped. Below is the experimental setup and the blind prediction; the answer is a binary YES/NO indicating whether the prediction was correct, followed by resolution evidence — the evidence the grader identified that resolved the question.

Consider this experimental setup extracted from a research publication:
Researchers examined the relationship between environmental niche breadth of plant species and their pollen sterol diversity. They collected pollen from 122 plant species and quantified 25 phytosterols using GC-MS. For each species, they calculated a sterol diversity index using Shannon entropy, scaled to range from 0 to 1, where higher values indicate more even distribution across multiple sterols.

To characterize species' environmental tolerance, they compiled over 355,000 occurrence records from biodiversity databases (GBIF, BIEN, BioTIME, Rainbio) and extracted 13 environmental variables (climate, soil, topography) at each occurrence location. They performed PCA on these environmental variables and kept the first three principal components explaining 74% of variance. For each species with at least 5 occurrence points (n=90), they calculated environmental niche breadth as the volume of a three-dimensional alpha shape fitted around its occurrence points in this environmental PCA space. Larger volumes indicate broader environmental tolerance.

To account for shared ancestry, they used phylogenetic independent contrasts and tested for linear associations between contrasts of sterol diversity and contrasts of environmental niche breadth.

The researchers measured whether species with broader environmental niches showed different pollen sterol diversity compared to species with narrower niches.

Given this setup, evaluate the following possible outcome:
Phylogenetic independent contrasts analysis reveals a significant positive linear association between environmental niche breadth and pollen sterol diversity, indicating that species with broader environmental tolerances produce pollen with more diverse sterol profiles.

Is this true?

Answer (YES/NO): NO